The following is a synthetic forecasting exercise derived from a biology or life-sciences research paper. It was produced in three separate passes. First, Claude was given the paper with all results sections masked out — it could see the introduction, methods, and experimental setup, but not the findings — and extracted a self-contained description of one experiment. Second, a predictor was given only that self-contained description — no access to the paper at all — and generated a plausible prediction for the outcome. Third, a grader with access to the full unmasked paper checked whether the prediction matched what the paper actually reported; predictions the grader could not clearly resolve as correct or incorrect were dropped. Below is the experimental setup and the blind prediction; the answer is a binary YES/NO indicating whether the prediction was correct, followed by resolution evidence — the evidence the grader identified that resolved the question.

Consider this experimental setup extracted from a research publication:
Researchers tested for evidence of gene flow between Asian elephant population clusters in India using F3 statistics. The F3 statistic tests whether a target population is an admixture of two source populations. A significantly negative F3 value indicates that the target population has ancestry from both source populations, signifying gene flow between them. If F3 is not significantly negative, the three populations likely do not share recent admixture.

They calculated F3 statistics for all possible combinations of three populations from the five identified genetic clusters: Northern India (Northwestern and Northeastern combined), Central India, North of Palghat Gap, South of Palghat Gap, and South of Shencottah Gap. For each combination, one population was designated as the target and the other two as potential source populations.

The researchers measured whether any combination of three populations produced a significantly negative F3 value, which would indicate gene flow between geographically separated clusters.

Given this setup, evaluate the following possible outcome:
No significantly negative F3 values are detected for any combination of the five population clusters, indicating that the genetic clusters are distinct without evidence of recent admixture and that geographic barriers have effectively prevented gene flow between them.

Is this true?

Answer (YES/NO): YES